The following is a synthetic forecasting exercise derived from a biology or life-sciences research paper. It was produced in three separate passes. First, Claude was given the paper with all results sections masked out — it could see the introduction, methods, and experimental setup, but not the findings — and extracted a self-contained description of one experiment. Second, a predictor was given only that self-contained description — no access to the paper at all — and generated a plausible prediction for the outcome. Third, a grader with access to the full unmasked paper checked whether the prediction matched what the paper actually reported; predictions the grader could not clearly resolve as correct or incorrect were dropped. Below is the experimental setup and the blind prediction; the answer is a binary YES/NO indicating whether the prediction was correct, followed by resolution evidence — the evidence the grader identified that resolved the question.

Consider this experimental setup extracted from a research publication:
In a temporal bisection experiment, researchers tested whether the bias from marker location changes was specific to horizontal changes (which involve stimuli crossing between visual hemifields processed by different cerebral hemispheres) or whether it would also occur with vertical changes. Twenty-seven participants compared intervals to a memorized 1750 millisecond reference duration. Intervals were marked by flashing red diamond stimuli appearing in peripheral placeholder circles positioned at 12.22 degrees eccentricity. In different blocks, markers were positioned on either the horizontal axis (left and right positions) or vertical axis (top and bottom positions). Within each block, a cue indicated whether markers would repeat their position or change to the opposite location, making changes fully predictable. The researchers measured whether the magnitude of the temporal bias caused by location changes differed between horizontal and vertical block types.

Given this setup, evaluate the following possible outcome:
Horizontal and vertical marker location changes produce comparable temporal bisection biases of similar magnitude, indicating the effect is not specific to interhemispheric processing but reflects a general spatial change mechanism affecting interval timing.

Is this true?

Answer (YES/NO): YES